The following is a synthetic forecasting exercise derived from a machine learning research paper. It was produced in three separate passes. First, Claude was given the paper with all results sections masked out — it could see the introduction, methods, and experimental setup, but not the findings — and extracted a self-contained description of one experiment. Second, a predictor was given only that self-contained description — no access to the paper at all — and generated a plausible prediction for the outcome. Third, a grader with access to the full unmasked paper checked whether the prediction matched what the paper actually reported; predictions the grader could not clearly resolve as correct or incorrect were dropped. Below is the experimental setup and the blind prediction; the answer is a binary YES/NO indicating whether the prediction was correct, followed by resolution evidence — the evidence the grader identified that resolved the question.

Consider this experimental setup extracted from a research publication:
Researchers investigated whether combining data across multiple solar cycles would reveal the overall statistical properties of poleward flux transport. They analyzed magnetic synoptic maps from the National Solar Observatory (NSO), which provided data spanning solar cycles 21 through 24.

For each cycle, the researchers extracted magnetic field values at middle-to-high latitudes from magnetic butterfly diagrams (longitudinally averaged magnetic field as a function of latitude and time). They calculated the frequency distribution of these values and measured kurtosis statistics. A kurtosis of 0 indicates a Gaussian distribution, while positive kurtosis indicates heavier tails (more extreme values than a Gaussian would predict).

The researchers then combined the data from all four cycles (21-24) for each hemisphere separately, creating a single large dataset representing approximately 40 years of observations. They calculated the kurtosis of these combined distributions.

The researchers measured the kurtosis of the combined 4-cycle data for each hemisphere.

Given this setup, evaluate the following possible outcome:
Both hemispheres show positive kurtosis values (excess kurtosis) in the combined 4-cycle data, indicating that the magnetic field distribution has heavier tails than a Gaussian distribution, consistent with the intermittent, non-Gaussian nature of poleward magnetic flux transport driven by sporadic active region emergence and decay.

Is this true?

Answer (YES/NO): YES